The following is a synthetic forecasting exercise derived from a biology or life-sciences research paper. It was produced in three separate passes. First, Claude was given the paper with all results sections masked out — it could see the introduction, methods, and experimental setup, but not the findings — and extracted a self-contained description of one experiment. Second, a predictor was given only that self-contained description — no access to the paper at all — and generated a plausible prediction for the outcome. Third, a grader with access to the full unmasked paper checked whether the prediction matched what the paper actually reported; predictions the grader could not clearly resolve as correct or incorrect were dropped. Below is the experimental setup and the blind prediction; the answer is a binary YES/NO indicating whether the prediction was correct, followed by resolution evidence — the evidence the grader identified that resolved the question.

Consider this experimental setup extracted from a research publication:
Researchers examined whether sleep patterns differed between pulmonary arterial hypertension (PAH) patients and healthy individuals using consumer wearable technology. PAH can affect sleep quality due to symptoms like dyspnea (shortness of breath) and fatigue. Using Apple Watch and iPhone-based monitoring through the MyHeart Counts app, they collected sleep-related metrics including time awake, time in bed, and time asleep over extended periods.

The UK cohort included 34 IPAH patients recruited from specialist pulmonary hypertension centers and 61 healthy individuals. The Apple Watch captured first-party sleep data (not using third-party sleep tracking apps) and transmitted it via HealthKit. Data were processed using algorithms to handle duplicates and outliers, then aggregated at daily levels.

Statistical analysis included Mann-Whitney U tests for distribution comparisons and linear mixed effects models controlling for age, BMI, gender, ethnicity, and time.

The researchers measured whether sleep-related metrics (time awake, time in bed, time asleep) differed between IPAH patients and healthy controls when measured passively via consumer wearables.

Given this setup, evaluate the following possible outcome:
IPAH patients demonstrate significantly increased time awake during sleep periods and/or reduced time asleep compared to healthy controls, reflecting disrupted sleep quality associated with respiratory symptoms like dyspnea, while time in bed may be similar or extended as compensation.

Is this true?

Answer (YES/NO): YES